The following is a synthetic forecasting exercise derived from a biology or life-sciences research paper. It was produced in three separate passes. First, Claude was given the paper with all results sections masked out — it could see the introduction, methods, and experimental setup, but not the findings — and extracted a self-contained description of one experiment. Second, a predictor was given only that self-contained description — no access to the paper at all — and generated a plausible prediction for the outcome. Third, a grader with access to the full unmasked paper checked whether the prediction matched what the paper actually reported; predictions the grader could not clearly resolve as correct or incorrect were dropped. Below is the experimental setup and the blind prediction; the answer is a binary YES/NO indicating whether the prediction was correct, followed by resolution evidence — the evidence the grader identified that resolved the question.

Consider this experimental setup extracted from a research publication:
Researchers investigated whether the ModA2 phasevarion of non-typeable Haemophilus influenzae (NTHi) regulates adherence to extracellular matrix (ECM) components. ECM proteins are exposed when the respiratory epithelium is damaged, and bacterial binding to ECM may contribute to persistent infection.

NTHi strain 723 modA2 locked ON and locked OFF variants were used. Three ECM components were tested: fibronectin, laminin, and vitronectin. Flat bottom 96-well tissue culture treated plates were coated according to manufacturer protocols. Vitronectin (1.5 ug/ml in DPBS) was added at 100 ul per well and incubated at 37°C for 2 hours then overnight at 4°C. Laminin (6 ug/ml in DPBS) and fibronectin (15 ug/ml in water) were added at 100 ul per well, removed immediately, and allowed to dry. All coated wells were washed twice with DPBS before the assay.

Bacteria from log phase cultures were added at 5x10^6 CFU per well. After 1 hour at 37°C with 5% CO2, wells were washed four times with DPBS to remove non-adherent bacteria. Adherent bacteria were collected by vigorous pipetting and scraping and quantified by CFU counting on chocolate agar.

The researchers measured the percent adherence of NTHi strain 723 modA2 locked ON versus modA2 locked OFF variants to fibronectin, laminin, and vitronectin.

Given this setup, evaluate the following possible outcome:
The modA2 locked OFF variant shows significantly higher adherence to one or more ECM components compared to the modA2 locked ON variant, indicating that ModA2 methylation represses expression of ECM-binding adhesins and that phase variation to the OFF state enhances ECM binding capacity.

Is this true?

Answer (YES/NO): YES